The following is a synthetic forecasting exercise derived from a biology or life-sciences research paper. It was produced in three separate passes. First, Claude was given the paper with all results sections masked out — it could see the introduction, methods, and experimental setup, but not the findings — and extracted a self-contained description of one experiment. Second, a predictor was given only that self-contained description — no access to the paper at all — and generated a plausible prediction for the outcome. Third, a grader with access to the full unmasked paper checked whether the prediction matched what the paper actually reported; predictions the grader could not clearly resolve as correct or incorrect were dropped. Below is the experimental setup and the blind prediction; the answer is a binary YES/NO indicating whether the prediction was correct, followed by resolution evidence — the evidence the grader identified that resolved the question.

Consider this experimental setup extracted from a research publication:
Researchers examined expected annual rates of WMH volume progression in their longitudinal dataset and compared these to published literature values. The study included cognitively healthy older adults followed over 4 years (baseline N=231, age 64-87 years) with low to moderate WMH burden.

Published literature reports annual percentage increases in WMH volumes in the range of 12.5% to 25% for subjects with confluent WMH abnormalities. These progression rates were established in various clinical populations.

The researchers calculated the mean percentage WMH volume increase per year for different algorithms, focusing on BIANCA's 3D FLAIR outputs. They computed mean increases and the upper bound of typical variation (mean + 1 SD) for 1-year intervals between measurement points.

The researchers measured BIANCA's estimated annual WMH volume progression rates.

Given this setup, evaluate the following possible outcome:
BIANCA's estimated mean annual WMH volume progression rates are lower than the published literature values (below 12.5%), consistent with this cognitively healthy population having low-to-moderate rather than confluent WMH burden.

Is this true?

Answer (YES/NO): NO